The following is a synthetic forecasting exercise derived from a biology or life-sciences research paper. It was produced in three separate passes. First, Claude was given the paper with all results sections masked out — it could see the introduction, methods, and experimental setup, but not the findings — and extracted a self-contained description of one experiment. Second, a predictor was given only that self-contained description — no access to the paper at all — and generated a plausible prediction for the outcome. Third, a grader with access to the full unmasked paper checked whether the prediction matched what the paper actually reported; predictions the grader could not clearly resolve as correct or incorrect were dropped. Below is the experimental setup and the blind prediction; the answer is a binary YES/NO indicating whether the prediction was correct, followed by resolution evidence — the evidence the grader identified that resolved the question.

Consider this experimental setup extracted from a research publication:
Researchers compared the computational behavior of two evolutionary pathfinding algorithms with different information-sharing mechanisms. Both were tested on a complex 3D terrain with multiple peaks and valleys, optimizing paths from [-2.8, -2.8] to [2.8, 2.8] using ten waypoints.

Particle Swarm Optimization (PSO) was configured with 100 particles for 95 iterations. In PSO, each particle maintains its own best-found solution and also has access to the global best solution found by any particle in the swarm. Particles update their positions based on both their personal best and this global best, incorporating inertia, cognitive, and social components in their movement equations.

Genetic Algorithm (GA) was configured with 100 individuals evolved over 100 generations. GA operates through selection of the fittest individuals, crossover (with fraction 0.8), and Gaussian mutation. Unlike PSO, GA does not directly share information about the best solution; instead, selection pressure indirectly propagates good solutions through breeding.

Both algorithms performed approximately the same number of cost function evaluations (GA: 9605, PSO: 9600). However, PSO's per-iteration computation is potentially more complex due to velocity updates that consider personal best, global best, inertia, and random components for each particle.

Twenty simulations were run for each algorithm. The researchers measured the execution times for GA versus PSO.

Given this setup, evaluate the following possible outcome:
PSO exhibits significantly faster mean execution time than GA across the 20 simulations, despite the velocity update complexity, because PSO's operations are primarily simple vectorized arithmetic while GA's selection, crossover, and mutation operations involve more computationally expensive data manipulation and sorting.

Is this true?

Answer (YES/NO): NO